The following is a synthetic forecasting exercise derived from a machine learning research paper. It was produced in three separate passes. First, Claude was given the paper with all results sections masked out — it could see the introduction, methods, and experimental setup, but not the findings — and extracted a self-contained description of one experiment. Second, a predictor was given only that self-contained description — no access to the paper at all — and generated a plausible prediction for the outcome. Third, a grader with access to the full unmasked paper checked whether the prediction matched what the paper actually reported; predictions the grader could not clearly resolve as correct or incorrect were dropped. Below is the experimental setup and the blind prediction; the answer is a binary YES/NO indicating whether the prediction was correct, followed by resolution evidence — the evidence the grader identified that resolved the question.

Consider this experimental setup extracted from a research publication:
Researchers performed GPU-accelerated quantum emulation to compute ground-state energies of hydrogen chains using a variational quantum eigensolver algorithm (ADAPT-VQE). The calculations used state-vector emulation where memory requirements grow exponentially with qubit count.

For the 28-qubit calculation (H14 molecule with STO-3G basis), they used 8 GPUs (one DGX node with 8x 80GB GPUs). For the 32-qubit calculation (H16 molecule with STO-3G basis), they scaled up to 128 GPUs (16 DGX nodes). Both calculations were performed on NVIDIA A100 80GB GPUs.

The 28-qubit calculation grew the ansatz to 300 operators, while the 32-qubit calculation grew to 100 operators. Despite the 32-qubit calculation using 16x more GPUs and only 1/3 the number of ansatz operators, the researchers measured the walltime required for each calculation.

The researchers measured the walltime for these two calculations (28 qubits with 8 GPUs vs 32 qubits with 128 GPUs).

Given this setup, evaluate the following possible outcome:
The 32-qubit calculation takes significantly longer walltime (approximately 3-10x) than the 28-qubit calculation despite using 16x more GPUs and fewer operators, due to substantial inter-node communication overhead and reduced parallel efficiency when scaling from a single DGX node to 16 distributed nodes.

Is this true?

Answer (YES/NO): NO